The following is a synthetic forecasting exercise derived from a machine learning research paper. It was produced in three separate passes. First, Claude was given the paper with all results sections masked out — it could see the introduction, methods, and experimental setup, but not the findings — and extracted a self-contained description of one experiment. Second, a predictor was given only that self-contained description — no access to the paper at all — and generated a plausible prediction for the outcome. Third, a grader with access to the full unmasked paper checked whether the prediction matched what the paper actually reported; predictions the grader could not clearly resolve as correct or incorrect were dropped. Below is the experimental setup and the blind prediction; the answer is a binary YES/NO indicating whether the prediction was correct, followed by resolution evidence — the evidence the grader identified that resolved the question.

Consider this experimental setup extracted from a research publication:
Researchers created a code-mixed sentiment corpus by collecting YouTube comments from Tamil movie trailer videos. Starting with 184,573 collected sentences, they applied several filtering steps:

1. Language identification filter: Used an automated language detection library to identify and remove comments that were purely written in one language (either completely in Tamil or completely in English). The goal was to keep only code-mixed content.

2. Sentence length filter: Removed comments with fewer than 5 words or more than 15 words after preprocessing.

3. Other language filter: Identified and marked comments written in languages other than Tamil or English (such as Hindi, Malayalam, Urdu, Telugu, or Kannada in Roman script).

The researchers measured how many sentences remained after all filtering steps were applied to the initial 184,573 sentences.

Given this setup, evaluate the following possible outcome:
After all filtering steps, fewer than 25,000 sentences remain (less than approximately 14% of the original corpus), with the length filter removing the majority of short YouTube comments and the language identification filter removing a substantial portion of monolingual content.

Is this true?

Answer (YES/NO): YES